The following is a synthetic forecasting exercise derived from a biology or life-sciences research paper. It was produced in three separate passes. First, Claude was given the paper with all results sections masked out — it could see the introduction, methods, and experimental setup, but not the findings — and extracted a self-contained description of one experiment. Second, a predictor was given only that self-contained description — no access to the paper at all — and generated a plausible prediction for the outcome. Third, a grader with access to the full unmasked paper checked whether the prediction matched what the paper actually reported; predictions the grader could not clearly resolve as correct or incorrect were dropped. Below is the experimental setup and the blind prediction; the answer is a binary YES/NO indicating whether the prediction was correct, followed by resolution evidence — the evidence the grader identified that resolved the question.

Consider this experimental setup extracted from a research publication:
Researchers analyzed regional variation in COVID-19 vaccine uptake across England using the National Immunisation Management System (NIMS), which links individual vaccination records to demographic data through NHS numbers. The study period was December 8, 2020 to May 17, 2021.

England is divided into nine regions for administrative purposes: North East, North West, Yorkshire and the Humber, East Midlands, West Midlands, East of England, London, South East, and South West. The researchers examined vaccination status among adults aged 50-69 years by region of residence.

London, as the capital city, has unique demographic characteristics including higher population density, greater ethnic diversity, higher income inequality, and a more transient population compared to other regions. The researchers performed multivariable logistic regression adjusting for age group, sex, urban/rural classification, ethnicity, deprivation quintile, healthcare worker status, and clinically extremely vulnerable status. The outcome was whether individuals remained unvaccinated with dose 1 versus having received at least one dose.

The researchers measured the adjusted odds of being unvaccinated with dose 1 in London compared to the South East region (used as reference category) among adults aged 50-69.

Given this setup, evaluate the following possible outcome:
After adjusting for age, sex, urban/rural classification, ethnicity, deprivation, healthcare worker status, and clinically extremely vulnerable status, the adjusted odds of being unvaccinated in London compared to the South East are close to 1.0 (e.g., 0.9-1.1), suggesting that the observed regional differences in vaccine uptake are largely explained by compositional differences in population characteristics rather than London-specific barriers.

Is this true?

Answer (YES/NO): NO